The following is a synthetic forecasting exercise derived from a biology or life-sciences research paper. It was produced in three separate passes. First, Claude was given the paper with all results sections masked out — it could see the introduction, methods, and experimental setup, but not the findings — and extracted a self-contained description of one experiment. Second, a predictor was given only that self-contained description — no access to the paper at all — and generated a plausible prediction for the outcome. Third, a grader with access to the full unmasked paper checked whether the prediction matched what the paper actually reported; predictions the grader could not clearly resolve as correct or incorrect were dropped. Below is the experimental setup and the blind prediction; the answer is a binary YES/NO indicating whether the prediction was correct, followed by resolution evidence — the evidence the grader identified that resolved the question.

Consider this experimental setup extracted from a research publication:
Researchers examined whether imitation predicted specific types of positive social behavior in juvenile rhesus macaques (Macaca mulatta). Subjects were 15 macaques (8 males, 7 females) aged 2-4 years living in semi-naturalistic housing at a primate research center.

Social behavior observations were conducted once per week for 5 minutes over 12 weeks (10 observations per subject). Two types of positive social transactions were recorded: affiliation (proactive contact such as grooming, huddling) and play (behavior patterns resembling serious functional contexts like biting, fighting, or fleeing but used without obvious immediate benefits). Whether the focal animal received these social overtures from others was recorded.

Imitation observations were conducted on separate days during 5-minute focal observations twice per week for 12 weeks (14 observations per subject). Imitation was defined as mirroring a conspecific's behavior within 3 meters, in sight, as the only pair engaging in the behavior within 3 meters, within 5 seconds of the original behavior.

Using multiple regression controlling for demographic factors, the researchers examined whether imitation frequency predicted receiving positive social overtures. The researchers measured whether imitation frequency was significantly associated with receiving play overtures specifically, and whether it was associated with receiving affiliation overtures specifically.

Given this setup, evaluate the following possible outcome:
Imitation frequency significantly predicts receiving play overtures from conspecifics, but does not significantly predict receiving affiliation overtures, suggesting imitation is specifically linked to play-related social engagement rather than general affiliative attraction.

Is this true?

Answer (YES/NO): YES